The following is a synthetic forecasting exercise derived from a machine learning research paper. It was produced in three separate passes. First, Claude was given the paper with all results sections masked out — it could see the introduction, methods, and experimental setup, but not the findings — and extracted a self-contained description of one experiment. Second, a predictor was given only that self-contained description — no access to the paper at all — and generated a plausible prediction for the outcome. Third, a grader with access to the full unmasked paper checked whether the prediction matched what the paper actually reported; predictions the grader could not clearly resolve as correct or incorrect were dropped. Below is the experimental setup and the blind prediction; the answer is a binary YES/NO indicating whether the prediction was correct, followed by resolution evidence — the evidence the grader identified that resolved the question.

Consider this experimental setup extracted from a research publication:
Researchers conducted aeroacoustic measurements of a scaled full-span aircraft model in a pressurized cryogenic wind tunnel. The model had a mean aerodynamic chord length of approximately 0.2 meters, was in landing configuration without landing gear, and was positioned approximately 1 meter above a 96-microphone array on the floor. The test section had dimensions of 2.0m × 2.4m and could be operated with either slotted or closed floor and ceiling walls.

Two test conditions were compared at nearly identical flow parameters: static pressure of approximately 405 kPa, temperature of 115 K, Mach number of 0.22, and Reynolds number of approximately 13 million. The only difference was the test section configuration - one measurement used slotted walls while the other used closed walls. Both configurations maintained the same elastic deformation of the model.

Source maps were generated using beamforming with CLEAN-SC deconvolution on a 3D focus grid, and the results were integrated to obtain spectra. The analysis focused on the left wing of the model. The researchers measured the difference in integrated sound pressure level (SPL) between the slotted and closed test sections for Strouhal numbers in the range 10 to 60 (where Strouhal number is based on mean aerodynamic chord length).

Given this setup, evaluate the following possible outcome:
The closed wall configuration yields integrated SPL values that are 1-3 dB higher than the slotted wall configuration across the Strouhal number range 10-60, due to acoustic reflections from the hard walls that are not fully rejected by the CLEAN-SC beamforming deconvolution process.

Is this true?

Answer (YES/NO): NO